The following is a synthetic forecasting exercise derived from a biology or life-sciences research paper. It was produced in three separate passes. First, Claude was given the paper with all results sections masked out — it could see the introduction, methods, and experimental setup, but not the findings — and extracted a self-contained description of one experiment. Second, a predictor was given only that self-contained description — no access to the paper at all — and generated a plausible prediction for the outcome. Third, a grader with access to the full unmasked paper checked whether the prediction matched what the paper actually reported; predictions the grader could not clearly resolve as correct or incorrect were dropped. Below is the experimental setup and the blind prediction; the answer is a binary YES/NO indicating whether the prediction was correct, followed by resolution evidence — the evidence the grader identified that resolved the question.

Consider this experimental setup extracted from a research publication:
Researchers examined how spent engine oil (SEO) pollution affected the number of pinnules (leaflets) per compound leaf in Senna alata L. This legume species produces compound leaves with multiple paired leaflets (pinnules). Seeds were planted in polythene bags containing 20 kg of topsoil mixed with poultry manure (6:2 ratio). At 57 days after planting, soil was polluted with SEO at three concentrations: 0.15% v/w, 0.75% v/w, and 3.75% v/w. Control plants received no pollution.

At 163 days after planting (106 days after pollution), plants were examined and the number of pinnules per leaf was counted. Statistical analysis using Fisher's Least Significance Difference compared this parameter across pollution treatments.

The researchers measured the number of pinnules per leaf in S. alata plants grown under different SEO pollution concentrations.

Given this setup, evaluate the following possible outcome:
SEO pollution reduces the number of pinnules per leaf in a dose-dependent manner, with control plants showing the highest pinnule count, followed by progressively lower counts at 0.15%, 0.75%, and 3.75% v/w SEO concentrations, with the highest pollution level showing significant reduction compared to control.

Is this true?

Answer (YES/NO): NO